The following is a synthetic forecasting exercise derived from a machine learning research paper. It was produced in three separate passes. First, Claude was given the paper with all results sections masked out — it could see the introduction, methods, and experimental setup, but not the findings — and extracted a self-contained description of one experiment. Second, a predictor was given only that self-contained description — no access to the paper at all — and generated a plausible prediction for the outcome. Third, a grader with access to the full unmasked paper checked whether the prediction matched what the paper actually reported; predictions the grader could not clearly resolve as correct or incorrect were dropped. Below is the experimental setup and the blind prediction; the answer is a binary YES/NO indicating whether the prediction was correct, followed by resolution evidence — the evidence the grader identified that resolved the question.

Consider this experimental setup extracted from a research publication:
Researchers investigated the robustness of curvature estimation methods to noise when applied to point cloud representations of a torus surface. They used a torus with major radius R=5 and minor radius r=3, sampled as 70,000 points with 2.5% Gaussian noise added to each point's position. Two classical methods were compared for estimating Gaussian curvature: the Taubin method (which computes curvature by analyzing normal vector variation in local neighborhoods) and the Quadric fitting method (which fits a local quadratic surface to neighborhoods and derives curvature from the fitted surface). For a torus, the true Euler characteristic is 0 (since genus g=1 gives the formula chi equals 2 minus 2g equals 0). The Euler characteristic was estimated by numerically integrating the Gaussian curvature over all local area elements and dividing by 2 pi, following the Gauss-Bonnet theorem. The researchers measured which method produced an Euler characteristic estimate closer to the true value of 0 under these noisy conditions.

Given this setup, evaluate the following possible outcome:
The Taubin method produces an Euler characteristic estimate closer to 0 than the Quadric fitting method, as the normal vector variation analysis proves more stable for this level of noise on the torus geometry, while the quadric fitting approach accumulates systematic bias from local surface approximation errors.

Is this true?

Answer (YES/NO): NO